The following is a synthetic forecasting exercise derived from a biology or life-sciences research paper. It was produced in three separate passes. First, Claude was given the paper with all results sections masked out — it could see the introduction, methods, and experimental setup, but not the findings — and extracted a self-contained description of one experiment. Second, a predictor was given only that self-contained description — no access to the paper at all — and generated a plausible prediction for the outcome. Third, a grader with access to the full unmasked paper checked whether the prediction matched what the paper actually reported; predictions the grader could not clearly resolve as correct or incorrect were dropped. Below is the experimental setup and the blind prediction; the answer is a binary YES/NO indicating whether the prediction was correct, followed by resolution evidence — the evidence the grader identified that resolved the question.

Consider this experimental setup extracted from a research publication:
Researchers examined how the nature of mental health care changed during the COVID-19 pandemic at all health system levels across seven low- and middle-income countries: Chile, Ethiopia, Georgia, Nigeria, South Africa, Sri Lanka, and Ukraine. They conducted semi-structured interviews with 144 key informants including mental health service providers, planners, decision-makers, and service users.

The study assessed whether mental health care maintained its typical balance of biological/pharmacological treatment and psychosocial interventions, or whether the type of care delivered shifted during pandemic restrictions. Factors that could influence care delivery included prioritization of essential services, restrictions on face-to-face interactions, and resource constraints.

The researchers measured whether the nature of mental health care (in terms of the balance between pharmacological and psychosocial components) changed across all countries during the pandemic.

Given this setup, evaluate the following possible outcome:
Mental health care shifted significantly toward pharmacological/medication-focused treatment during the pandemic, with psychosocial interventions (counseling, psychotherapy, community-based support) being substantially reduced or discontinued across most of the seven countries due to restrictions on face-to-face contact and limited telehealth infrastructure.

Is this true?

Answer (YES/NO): YES